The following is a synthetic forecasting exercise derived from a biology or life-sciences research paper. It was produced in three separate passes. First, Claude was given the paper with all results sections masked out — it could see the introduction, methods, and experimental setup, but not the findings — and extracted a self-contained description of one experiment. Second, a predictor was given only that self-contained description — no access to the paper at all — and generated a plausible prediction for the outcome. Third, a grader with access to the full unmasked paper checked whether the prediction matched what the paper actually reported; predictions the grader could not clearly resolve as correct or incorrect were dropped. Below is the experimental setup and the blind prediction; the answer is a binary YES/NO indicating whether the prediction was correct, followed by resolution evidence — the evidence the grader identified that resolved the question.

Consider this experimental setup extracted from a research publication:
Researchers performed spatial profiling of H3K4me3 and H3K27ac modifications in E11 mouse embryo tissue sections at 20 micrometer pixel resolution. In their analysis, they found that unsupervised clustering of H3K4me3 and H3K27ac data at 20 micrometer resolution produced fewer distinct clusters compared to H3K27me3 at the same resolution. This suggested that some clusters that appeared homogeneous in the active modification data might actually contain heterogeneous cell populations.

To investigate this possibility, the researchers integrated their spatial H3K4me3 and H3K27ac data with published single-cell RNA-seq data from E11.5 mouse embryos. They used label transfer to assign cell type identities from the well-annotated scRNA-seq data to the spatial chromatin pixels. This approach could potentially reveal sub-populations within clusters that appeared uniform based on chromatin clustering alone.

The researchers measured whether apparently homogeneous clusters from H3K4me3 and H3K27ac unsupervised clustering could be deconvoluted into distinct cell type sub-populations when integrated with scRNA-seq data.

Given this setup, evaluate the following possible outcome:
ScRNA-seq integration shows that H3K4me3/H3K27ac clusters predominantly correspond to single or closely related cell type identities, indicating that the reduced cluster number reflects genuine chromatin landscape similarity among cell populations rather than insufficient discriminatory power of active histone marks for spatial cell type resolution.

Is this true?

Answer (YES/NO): NO